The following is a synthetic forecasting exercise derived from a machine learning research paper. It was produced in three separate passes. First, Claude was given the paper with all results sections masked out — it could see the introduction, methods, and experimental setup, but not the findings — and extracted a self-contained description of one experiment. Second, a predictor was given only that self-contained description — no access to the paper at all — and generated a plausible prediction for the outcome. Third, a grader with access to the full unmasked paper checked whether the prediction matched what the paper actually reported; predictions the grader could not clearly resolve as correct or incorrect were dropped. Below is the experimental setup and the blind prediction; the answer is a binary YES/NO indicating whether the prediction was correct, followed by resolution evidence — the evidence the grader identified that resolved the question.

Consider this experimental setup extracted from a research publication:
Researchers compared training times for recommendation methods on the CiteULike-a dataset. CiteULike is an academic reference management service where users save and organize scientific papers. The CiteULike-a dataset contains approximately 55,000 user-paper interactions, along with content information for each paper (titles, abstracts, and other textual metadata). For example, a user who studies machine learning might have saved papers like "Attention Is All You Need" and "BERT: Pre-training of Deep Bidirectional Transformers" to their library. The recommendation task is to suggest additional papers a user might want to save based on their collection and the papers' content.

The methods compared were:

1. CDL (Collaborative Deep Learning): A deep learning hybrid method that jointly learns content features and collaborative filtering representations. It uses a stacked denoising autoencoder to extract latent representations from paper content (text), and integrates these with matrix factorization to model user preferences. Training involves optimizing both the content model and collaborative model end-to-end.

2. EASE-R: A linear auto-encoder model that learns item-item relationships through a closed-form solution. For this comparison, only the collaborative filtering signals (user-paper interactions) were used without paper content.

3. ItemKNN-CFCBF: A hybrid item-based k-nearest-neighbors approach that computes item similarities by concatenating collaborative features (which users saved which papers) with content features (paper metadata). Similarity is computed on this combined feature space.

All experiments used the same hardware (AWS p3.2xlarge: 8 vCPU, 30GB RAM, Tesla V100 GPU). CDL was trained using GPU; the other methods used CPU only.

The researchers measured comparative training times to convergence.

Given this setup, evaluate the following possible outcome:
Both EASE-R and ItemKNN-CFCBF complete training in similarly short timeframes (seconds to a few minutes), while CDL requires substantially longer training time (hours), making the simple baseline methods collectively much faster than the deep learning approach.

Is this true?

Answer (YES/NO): YES